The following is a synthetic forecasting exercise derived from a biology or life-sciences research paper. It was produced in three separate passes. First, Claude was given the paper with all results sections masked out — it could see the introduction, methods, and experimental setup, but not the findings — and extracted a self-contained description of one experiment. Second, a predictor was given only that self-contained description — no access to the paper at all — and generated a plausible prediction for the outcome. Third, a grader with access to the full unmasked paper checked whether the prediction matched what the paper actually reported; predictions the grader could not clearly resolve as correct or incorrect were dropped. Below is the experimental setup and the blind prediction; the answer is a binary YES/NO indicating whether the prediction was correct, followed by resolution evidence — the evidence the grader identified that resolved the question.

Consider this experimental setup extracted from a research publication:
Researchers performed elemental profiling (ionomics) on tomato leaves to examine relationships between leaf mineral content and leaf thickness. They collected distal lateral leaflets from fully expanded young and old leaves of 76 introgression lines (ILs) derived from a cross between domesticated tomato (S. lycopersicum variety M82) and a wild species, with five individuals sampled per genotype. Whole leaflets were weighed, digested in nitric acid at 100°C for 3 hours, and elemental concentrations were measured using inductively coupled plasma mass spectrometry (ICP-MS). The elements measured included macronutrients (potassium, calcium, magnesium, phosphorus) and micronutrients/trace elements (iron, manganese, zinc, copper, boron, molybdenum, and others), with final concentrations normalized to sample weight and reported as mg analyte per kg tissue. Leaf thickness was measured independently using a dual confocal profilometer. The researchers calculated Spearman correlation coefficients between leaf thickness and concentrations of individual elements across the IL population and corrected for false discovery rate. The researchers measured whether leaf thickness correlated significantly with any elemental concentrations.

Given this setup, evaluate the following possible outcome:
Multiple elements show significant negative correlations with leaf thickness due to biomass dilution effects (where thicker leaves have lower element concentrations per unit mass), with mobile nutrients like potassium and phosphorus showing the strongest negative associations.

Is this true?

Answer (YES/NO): NO